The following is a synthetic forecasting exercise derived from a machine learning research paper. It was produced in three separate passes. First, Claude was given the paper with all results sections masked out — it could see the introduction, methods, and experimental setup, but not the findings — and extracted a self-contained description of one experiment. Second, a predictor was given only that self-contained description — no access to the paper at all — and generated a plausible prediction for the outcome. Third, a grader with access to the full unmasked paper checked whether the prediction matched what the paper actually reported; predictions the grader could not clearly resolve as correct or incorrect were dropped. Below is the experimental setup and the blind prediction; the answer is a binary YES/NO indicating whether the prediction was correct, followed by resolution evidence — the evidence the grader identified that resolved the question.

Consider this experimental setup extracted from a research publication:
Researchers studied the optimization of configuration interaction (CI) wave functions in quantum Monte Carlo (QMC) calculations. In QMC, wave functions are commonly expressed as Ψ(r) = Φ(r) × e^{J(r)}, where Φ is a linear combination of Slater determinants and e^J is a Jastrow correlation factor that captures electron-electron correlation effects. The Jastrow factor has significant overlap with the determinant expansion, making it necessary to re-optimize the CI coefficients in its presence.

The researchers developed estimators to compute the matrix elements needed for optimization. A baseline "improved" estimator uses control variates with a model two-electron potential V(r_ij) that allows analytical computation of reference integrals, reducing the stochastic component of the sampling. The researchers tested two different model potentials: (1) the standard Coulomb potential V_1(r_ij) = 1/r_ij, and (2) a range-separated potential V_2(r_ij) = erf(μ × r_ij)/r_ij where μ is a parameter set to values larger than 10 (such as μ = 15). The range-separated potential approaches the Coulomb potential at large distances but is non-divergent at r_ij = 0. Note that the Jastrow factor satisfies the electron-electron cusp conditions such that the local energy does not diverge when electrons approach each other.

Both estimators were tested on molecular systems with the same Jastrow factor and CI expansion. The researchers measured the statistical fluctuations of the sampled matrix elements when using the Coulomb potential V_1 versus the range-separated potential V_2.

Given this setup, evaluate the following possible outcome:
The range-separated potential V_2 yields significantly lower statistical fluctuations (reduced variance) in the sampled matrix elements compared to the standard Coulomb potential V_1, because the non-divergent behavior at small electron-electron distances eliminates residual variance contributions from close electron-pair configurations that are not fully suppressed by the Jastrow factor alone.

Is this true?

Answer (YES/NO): NO